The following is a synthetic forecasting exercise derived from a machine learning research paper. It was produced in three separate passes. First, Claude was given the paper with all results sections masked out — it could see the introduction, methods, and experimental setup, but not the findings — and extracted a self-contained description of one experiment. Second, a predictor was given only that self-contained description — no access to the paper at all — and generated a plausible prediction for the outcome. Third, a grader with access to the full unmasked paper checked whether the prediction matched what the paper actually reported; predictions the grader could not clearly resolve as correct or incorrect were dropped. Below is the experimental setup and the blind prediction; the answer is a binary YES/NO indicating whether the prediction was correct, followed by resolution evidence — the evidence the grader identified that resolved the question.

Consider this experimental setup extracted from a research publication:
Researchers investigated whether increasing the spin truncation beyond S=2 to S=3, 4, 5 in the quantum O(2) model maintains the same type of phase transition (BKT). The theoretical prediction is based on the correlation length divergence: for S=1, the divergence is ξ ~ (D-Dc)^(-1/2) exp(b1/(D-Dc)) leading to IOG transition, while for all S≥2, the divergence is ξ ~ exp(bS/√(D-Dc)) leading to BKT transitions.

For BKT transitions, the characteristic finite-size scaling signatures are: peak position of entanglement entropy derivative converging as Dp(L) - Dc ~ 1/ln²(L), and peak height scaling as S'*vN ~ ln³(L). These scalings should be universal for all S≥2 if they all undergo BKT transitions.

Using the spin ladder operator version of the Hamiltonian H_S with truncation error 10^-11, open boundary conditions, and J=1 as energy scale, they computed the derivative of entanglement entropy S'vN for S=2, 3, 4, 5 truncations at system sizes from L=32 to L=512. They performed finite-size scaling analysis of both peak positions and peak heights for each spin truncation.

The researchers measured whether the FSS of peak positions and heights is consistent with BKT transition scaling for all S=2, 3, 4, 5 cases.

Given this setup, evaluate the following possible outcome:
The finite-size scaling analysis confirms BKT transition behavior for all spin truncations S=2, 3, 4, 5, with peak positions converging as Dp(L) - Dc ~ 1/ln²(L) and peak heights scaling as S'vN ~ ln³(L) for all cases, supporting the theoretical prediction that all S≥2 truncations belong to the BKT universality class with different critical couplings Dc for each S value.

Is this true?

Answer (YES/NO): YES